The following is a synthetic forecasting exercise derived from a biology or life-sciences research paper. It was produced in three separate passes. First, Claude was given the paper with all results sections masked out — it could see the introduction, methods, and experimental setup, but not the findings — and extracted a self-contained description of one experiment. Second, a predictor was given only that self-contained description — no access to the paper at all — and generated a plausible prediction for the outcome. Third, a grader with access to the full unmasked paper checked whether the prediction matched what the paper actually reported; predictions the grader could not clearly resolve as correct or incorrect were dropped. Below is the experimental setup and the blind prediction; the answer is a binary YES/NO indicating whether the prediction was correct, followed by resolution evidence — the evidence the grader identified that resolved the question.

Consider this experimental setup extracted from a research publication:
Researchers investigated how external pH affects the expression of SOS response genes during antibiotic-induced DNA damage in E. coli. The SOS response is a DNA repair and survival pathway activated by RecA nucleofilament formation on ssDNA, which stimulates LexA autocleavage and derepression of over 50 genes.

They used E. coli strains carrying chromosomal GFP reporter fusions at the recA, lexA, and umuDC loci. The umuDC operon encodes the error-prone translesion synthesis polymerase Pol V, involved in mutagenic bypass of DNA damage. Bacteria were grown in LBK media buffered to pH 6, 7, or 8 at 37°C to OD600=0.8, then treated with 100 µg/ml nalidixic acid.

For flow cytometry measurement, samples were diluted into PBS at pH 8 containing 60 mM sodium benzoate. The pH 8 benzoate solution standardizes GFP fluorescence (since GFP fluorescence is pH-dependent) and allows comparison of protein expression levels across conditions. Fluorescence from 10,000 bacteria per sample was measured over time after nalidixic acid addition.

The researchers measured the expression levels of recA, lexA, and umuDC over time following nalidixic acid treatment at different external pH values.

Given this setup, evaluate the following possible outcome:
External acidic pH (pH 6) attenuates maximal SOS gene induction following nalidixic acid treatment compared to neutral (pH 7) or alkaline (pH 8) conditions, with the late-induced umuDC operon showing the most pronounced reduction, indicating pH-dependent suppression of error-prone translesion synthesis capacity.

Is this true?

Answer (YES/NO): NO